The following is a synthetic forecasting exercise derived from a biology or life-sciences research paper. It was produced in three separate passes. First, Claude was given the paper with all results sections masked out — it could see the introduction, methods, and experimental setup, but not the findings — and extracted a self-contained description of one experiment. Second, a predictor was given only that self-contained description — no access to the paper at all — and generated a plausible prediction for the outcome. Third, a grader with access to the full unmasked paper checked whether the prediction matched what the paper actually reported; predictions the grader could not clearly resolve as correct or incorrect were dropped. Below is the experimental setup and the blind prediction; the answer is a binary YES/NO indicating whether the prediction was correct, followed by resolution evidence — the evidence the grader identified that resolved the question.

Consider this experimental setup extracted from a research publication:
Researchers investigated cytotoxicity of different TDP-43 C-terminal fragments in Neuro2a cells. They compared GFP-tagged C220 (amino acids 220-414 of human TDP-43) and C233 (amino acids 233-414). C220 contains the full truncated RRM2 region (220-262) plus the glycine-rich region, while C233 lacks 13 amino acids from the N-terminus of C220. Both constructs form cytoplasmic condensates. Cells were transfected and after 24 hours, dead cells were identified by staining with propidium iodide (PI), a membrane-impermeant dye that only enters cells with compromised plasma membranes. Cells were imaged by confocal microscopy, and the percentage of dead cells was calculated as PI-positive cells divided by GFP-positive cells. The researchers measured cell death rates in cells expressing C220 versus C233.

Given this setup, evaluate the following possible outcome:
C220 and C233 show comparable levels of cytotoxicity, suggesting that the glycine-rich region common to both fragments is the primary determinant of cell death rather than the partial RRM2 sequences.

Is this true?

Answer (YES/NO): NO